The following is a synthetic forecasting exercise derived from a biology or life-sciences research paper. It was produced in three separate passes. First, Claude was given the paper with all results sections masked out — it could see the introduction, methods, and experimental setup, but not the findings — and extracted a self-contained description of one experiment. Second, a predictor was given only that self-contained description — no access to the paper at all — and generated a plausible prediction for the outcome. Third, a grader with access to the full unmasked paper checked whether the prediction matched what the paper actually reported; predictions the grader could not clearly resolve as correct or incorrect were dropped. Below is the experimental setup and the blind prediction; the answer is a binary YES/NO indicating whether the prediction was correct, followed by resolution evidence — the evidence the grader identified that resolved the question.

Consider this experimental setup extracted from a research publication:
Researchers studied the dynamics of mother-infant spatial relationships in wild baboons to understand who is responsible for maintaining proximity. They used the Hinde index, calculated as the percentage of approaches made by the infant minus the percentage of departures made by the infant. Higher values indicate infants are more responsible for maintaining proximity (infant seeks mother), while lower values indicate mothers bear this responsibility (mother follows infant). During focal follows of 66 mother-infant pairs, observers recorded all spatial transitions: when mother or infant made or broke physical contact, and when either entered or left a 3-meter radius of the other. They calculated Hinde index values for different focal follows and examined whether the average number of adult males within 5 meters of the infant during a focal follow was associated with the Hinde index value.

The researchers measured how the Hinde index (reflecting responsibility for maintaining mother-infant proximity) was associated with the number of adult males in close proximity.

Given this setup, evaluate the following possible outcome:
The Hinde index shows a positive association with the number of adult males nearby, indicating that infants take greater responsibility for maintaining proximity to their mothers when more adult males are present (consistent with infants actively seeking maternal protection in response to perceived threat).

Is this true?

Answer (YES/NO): NO